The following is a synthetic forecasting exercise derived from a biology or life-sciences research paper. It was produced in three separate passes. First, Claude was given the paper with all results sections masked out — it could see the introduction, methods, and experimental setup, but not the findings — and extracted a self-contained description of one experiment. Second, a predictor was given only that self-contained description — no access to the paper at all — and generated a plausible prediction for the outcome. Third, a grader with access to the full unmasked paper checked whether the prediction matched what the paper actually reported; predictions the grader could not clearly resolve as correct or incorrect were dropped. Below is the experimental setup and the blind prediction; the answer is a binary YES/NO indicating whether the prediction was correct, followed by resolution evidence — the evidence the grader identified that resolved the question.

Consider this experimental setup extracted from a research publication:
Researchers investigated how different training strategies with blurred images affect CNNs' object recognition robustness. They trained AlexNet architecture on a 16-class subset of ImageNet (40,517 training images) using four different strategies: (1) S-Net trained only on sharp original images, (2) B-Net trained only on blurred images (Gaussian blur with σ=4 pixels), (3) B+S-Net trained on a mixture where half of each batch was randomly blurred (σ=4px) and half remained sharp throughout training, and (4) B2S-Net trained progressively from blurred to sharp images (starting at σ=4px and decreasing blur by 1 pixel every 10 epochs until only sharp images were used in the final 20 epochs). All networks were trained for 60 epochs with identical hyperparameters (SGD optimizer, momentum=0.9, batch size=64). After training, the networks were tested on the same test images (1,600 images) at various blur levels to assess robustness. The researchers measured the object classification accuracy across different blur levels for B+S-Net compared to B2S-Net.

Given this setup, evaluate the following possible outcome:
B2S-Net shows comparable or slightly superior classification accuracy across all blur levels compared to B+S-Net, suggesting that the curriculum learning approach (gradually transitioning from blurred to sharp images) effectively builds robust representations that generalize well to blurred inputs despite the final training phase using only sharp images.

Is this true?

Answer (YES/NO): NO